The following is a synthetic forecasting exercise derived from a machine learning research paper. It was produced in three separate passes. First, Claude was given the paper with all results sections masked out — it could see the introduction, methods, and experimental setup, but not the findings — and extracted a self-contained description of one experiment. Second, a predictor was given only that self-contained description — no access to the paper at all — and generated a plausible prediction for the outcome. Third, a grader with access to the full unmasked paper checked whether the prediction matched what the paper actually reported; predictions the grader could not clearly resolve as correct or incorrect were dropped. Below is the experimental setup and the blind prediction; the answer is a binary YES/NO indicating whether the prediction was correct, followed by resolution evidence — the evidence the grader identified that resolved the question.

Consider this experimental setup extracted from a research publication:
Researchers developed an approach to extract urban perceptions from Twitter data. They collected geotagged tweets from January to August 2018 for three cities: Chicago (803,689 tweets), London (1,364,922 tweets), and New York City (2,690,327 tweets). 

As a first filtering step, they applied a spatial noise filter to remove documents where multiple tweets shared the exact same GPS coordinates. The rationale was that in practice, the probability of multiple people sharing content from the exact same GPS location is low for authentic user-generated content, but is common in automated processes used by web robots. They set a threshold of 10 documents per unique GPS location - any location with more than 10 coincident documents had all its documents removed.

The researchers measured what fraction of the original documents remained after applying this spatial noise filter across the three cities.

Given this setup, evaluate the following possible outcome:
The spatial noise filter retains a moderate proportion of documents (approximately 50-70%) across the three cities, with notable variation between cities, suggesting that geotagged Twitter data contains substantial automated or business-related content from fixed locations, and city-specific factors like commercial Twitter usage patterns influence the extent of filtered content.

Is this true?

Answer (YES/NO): NO